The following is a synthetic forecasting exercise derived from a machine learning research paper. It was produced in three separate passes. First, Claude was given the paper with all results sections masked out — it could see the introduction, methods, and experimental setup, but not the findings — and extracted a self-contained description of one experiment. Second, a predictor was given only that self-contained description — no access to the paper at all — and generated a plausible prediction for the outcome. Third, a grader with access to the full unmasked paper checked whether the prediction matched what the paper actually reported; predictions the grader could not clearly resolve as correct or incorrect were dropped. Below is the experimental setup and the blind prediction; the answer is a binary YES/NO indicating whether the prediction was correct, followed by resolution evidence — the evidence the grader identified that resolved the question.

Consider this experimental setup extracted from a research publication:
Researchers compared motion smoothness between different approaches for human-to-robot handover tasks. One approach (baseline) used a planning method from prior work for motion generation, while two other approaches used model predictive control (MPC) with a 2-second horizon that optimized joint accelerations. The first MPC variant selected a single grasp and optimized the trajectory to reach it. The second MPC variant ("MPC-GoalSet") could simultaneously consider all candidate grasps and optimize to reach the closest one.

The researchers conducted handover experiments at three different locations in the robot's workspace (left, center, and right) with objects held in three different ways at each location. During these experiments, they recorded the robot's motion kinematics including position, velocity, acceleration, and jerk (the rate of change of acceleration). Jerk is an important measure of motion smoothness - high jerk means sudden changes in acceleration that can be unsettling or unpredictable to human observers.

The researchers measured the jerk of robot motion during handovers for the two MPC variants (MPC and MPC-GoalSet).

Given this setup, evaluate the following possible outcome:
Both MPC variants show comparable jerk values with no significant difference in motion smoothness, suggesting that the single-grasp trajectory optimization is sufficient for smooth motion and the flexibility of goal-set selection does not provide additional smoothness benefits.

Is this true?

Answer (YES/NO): NO